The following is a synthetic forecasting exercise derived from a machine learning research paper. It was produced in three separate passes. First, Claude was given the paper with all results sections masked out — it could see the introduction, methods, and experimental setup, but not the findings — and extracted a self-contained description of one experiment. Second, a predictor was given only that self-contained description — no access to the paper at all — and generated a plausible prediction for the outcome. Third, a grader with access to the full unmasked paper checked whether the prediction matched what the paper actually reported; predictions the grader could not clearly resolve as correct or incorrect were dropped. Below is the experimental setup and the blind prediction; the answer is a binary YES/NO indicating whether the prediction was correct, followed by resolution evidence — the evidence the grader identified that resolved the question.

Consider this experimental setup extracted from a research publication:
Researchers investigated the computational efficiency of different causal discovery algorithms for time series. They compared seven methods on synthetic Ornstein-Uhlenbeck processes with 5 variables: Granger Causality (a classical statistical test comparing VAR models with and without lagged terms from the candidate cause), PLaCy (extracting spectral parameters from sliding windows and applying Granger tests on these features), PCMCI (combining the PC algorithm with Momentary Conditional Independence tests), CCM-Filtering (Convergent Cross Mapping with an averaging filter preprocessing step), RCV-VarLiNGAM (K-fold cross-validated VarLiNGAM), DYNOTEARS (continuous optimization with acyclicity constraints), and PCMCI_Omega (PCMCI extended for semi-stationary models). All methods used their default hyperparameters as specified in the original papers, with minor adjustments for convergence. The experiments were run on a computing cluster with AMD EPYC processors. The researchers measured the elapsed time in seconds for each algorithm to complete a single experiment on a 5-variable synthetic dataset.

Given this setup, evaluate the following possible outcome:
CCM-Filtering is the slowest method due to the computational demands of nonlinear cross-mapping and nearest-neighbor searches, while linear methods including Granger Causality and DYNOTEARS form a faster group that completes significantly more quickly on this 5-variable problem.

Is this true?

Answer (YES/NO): YES